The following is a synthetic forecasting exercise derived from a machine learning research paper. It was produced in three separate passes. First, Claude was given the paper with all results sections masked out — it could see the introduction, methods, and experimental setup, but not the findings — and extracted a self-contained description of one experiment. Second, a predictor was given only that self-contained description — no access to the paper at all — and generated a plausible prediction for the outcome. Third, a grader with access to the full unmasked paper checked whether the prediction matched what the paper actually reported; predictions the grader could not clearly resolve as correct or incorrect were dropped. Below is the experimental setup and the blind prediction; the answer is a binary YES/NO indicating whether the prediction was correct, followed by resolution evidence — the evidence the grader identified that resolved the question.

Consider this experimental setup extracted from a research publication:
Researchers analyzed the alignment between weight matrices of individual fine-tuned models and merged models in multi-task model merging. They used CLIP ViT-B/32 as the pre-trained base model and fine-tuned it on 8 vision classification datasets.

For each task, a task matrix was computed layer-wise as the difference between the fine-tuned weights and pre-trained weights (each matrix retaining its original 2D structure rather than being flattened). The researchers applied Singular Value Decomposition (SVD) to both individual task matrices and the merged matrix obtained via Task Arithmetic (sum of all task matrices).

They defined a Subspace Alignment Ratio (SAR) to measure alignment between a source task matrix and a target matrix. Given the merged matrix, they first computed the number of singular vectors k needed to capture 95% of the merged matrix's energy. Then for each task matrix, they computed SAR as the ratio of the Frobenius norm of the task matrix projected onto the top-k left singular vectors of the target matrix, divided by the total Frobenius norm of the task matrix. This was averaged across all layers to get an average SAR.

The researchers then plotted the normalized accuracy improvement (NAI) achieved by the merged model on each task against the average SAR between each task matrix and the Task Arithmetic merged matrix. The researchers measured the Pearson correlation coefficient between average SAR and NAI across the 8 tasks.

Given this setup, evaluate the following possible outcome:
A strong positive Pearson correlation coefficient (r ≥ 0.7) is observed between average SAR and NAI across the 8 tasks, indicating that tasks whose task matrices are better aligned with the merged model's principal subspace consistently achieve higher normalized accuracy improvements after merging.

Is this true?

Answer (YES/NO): YES